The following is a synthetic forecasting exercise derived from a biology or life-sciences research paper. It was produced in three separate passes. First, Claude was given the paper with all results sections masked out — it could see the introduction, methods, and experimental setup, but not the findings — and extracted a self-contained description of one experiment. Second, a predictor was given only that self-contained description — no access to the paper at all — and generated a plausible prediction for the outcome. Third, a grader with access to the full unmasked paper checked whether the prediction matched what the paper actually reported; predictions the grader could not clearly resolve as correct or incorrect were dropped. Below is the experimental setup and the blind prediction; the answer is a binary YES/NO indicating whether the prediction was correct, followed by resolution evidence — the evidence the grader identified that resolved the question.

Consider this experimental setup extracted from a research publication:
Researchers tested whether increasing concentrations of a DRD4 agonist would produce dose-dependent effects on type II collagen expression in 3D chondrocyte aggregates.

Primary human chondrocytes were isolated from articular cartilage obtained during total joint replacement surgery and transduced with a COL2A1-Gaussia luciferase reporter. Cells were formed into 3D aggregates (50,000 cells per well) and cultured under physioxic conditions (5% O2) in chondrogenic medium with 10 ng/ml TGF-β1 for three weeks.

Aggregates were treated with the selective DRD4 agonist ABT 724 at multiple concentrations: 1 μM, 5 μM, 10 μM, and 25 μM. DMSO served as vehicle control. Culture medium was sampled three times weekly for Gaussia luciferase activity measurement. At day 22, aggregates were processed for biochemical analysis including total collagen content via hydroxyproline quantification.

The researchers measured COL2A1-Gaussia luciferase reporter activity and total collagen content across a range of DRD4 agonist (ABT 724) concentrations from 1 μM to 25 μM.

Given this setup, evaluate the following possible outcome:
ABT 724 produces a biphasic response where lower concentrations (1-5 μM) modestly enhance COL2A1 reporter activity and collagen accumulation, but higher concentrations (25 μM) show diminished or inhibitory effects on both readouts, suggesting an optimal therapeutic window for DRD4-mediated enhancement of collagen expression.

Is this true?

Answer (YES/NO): NO